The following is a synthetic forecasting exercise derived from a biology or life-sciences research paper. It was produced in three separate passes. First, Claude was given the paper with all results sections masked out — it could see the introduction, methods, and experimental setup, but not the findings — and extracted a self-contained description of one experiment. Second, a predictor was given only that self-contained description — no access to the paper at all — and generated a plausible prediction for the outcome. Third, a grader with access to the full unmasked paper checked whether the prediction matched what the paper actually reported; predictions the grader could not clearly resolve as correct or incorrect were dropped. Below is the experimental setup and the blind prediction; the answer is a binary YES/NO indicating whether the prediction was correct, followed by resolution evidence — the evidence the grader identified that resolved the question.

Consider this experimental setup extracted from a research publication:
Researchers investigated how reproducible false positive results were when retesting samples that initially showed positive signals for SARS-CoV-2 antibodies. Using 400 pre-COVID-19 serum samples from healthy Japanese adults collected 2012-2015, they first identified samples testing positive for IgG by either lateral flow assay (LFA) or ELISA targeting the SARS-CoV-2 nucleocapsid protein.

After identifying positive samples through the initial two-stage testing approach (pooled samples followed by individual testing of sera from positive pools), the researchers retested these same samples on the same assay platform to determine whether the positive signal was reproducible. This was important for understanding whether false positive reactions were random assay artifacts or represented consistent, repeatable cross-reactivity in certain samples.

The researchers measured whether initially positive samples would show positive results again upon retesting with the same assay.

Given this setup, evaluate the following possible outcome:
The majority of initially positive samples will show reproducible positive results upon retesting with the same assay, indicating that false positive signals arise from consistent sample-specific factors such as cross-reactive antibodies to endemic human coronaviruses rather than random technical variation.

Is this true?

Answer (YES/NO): YES